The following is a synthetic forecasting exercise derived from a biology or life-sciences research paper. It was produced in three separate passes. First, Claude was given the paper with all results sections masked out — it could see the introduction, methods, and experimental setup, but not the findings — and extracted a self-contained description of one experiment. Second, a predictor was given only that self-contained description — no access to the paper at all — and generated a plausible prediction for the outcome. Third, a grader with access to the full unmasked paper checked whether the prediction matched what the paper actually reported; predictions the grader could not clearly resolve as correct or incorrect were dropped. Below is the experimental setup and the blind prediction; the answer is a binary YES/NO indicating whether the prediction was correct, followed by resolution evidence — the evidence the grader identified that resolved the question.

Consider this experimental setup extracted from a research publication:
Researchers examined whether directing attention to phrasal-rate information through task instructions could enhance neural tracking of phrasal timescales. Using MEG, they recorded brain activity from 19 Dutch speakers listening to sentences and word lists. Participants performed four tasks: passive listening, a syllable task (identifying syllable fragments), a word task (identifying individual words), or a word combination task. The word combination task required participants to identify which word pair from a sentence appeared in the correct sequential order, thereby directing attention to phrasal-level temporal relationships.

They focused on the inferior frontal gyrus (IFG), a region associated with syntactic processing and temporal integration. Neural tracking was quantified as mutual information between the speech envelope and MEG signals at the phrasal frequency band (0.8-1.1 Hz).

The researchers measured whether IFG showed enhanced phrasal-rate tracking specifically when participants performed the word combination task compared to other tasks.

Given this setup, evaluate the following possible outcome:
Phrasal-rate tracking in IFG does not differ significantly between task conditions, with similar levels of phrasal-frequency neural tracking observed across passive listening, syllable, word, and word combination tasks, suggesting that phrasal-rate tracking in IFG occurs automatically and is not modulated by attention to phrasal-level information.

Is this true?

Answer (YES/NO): NO